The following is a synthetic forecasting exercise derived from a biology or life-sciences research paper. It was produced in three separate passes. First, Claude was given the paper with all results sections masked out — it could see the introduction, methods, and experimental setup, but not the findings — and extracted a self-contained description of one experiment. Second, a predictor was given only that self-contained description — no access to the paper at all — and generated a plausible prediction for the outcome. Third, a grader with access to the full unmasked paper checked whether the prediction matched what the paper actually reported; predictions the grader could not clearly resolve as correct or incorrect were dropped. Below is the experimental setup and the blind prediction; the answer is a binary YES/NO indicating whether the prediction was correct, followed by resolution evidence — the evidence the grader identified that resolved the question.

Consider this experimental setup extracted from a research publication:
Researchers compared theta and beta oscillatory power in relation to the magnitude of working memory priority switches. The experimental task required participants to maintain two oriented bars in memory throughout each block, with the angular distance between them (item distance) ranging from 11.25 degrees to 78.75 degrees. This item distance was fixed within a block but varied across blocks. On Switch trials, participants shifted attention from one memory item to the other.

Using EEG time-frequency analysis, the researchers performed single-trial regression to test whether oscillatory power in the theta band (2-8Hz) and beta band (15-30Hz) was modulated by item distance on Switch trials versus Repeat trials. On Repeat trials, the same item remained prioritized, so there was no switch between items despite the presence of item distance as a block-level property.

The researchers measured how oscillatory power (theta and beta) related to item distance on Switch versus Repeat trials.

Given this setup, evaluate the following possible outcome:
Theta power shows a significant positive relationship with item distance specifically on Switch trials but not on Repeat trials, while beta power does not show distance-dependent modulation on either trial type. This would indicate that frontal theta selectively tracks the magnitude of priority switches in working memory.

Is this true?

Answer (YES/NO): NO